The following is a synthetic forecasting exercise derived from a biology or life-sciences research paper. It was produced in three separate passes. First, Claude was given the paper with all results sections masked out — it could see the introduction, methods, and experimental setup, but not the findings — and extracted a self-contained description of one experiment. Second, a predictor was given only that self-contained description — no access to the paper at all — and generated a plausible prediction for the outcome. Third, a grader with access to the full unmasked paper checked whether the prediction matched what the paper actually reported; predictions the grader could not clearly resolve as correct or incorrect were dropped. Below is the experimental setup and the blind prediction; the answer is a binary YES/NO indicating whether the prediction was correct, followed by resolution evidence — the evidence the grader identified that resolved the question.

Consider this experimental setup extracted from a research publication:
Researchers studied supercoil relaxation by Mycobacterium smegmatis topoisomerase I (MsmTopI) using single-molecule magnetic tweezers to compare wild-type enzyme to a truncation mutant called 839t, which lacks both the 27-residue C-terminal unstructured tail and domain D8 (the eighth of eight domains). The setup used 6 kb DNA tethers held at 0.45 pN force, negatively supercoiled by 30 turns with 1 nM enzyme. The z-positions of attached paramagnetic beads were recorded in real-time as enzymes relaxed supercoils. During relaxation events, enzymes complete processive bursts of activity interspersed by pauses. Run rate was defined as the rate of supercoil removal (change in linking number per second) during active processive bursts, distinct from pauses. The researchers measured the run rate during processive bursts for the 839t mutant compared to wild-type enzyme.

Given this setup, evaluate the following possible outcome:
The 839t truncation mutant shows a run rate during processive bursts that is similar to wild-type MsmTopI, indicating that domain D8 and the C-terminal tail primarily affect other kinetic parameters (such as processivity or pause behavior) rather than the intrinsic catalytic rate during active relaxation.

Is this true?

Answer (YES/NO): NO